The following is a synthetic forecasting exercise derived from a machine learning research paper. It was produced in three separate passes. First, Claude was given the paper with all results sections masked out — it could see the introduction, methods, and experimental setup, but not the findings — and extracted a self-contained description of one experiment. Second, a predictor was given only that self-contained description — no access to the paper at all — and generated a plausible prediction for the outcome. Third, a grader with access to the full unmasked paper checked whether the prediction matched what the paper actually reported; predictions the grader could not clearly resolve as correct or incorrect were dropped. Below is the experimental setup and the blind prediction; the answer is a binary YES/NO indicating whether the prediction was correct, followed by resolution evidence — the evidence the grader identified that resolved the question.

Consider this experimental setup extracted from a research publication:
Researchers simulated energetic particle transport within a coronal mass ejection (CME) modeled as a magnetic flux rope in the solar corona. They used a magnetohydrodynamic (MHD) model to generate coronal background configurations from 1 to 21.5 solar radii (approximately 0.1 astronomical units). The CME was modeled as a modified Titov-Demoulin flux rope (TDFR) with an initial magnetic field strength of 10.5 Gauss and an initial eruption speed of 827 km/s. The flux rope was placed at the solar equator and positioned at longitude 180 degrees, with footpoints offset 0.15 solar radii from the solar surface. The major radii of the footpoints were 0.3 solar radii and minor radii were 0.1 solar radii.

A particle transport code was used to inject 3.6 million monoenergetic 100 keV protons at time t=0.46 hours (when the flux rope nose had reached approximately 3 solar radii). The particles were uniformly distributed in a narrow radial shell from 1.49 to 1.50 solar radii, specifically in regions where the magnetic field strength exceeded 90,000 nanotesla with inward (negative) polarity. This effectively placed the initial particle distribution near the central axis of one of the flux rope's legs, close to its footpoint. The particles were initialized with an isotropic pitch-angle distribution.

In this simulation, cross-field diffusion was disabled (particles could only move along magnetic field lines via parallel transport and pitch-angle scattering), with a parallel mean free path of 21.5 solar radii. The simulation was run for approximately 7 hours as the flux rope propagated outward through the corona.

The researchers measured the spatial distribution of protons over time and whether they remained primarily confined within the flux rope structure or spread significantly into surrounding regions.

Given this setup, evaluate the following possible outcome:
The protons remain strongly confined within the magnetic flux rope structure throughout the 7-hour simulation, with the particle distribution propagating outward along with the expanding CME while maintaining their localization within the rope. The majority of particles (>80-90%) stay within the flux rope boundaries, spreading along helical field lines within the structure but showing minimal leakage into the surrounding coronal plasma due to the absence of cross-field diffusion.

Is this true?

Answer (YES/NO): YES